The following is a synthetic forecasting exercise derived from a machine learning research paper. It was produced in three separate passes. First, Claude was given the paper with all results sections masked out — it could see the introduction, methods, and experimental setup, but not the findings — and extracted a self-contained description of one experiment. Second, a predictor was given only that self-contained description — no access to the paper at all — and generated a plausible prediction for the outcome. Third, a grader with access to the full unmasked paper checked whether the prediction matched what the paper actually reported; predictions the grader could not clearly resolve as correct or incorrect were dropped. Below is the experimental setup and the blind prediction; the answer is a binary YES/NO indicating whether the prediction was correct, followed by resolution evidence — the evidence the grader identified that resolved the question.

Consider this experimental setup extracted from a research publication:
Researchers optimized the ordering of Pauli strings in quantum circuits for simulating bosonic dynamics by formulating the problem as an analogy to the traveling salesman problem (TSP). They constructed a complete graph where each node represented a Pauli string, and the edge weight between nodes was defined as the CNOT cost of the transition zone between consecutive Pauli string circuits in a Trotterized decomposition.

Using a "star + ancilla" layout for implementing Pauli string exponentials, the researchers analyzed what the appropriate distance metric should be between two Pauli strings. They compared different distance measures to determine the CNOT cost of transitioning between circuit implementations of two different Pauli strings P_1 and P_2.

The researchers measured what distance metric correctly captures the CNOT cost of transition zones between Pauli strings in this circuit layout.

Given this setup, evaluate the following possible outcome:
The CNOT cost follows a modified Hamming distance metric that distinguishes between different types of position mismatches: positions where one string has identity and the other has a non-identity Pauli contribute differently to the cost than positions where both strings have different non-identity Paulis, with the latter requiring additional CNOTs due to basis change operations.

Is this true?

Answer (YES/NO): NO